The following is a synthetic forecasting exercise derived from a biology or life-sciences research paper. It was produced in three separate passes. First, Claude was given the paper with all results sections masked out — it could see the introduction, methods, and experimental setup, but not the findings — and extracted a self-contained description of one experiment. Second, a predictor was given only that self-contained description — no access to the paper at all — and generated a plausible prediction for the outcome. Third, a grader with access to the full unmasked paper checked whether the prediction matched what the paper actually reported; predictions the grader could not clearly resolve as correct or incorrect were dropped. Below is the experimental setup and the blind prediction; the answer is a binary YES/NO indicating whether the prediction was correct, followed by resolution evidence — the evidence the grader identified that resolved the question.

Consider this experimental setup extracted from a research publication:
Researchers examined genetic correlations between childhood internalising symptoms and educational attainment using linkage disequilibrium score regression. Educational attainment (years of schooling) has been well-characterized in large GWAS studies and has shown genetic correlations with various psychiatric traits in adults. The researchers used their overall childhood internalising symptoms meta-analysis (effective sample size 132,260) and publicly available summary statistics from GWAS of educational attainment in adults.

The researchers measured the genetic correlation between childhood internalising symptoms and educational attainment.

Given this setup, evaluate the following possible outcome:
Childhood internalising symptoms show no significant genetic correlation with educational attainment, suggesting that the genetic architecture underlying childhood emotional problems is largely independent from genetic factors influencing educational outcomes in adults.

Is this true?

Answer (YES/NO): NO